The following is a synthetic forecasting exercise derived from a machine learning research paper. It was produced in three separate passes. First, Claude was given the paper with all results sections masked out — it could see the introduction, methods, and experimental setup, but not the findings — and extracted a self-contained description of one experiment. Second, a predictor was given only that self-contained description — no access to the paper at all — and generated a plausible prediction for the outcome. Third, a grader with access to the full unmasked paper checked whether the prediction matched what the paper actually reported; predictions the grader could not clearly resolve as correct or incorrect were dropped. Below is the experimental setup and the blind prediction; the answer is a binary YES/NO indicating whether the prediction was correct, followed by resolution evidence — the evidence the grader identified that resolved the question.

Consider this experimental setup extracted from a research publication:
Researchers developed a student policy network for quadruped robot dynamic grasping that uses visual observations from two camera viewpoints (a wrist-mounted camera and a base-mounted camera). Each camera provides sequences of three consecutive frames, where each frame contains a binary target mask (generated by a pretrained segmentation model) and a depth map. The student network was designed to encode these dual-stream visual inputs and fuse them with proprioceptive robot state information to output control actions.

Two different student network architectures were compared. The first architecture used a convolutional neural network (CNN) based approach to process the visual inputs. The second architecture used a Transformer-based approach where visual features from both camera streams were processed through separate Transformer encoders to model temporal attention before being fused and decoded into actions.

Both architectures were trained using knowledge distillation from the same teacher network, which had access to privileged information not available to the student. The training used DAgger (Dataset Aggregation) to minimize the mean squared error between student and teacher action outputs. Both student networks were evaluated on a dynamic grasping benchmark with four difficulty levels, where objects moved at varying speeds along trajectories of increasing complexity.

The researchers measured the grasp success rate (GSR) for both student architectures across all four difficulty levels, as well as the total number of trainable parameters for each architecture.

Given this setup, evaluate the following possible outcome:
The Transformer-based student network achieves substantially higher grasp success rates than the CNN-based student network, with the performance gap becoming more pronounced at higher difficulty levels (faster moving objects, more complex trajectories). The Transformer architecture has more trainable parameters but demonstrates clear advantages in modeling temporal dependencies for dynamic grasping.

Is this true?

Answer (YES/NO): NO